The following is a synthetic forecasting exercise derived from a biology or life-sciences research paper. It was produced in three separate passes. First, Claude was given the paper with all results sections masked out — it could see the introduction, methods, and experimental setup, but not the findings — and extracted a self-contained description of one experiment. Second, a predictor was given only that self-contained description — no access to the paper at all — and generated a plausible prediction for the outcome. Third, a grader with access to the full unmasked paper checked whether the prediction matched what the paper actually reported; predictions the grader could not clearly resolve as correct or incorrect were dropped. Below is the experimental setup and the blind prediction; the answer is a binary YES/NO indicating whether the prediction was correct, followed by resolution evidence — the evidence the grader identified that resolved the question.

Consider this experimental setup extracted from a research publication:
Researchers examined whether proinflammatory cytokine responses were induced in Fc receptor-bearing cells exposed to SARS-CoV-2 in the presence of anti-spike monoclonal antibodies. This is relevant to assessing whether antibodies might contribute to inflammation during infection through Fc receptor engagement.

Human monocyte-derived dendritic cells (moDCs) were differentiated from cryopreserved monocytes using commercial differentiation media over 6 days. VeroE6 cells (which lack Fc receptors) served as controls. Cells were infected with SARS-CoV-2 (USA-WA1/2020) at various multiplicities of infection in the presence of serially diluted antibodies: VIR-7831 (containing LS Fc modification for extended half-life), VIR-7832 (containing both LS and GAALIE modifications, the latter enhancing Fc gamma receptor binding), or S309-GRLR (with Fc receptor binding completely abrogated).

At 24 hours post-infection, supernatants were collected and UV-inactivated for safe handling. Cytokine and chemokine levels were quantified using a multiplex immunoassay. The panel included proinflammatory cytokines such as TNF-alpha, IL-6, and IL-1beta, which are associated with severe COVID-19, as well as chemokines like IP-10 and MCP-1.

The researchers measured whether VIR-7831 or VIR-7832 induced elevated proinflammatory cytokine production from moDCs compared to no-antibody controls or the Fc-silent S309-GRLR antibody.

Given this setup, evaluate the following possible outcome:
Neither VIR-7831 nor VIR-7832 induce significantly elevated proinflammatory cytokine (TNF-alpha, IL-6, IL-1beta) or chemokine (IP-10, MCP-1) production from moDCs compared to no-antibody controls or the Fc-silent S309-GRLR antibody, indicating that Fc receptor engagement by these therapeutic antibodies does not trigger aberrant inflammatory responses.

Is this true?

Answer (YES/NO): YES